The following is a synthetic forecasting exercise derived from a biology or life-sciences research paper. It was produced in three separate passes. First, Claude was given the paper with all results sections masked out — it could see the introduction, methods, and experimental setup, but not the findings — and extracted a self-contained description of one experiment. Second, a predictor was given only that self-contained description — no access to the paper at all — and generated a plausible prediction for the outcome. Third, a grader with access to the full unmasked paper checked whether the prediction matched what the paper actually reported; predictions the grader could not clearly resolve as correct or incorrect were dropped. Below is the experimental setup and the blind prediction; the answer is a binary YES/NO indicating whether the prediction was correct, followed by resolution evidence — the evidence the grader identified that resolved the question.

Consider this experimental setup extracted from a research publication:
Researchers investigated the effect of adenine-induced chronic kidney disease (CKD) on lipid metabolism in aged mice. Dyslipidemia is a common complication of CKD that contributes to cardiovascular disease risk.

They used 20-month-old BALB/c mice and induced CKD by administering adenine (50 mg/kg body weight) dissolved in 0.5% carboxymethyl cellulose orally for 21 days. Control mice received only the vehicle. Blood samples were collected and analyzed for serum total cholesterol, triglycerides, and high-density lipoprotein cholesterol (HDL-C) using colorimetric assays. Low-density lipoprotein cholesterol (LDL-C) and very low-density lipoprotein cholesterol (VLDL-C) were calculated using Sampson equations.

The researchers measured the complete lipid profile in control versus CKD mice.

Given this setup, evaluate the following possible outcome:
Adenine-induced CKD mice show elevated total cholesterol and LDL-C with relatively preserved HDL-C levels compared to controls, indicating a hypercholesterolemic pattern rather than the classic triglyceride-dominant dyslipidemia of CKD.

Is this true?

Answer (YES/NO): NO